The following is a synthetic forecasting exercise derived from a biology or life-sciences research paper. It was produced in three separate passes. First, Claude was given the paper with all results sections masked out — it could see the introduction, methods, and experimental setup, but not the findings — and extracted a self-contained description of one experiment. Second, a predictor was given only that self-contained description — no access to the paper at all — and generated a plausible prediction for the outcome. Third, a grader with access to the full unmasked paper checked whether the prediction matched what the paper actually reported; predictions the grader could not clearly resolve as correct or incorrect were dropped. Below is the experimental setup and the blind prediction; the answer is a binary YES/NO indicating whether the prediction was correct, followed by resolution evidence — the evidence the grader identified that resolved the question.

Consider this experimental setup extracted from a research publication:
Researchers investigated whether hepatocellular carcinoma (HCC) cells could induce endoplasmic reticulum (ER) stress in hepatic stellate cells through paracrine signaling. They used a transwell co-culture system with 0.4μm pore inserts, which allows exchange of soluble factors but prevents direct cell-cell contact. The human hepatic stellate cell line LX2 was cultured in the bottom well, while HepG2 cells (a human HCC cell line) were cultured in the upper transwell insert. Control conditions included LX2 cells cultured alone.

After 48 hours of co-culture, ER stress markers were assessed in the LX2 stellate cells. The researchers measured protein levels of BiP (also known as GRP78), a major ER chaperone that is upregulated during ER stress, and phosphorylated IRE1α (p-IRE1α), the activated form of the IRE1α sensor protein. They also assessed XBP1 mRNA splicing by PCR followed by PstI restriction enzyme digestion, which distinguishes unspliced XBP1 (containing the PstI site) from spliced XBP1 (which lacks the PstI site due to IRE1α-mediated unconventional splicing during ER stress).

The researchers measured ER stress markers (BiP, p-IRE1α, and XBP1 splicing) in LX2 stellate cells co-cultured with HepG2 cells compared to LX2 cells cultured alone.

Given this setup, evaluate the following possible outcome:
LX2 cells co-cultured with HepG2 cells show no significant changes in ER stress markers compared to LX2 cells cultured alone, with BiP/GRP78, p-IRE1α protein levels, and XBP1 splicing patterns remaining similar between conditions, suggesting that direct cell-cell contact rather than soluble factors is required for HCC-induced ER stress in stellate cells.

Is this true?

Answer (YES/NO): NO